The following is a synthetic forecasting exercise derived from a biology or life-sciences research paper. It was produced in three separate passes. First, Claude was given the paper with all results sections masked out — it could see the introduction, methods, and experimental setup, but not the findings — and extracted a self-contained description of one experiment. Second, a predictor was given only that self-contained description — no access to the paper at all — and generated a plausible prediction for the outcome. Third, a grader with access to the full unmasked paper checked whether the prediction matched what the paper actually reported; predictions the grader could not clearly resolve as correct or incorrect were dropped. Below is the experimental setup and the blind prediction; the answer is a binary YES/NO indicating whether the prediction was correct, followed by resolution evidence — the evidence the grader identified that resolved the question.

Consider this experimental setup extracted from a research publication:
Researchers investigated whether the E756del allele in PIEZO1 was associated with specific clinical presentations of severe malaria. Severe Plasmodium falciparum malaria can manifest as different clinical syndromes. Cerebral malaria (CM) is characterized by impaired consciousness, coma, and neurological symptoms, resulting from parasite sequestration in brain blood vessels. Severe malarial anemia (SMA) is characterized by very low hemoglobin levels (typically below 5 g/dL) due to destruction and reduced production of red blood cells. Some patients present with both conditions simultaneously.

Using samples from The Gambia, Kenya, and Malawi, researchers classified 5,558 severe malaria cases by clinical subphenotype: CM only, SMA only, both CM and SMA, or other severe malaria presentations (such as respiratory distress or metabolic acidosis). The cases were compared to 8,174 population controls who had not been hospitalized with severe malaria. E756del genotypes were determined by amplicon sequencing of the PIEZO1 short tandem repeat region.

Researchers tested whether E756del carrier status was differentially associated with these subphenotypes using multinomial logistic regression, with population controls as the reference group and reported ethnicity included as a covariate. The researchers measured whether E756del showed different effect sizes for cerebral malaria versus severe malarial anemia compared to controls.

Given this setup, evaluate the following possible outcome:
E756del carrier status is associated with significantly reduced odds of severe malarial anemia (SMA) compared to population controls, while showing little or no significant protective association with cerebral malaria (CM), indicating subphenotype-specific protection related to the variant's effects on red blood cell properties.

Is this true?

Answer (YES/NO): NO